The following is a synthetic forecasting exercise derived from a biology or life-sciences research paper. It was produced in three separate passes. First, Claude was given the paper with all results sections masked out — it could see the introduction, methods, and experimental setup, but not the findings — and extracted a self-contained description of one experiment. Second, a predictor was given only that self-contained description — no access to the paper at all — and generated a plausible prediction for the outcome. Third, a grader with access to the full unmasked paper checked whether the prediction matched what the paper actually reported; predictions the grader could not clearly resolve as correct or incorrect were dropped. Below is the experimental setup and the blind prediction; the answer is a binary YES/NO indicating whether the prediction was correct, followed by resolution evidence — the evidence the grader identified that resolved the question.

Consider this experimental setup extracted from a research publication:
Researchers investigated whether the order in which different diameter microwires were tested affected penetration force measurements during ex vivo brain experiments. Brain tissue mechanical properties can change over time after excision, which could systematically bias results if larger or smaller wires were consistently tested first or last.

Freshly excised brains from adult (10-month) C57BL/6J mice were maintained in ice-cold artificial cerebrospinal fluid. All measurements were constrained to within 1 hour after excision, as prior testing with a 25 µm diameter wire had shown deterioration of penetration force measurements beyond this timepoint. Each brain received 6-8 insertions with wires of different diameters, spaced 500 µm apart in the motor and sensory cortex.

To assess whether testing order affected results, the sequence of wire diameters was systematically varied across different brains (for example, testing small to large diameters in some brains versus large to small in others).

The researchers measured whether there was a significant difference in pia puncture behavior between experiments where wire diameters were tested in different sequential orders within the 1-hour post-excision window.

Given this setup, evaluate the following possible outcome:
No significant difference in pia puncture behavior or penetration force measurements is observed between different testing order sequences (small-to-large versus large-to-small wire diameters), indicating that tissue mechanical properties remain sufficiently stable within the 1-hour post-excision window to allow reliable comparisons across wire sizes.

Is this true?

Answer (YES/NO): YES